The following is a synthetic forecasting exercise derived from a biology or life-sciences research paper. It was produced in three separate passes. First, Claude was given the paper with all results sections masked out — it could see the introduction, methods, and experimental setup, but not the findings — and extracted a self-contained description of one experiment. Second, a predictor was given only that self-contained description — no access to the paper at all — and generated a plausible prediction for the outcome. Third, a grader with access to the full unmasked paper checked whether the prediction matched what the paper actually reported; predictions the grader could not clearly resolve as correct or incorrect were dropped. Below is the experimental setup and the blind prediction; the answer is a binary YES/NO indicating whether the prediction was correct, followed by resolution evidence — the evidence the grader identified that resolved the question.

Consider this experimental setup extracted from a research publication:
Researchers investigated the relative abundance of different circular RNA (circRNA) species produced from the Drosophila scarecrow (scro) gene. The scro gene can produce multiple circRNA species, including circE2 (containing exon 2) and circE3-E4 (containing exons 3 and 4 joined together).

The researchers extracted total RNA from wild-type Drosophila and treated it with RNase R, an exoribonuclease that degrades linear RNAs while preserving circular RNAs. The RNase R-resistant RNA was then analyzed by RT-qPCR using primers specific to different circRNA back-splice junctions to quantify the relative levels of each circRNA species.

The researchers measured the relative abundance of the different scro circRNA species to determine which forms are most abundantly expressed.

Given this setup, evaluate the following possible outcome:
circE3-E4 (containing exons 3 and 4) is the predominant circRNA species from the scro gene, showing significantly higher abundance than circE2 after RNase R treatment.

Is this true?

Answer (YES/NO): NO